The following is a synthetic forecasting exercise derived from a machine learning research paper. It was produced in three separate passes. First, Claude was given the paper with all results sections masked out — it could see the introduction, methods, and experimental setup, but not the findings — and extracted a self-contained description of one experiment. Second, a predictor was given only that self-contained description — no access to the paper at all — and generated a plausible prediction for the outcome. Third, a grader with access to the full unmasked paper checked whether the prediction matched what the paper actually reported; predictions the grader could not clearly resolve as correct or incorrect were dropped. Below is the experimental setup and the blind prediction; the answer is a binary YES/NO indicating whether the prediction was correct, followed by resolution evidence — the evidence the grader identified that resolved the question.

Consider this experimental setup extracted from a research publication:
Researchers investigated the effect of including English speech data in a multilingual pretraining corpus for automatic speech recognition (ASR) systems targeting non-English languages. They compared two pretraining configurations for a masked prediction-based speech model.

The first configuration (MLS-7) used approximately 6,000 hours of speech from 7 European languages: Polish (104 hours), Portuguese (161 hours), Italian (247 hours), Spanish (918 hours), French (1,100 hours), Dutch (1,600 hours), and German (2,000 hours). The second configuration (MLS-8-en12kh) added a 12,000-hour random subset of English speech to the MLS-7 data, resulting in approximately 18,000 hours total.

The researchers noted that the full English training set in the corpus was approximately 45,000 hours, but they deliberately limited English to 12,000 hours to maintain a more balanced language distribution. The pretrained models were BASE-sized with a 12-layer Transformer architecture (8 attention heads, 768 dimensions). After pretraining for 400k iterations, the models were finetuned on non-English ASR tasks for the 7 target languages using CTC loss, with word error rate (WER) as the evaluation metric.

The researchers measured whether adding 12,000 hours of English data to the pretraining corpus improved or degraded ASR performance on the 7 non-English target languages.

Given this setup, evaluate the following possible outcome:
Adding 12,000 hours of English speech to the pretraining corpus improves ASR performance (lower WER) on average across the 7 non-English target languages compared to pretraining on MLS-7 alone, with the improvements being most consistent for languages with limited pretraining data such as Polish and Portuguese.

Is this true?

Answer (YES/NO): NO